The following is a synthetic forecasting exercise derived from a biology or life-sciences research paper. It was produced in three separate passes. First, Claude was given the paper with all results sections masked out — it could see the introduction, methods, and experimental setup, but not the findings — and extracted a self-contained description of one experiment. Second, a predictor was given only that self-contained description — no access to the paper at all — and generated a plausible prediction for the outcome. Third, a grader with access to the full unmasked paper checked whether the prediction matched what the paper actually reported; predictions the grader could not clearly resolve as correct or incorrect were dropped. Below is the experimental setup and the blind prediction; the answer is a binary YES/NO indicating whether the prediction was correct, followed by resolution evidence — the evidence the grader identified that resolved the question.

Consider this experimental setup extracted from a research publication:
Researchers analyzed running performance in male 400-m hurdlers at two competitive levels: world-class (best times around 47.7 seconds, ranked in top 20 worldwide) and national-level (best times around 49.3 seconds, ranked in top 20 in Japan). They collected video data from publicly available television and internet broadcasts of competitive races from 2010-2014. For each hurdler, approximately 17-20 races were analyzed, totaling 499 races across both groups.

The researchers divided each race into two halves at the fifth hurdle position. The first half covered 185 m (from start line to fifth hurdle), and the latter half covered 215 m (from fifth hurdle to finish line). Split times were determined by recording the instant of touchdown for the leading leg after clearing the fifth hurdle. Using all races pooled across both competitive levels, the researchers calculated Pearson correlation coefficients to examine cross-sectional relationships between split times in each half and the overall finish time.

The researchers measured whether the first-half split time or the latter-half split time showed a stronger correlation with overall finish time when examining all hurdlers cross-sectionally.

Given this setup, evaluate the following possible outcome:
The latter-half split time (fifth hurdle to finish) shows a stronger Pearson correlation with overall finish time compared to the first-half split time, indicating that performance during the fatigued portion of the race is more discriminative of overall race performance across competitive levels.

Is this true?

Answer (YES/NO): YES